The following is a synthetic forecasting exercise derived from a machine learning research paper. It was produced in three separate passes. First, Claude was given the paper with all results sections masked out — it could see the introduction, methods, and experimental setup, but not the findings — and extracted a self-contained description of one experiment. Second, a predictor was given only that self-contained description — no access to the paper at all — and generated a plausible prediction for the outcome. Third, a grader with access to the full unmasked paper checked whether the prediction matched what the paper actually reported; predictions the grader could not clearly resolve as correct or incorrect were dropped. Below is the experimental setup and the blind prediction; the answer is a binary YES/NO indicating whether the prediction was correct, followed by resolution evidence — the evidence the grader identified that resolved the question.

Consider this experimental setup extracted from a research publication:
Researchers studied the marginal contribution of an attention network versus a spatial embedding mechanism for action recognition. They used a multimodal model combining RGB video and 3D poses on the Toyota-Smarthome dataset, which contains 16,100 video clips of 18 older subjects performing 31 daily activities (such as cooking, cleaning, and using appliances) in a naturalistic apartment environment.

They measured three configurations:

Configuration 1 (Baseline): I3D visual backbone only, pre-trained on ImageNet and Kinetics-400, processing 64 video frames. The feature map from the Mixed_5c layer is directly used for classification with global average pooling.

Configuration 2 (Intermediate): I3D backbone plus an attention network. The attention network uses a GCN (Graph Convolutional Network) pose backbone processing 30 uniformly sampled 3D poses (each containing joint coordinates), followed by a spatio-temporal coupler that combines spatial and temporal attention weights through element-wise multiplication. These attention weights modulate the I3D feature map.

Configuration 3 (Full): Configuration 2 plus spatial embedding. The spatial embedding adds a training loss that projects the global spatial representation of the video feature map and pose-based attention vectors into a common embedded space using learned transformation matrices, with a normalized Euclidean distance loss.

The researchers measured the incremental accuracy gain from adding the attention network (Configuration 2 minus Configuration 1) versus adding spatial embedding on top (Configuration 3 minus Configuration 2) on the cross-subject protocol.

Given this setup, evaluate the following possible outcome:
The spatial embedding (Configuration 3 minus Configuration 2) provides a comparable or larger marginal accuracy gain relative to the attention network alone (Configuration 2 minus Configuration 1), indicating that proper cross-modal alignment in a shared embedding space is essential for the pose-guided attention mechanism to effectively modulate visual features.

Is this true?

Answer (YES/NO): YES